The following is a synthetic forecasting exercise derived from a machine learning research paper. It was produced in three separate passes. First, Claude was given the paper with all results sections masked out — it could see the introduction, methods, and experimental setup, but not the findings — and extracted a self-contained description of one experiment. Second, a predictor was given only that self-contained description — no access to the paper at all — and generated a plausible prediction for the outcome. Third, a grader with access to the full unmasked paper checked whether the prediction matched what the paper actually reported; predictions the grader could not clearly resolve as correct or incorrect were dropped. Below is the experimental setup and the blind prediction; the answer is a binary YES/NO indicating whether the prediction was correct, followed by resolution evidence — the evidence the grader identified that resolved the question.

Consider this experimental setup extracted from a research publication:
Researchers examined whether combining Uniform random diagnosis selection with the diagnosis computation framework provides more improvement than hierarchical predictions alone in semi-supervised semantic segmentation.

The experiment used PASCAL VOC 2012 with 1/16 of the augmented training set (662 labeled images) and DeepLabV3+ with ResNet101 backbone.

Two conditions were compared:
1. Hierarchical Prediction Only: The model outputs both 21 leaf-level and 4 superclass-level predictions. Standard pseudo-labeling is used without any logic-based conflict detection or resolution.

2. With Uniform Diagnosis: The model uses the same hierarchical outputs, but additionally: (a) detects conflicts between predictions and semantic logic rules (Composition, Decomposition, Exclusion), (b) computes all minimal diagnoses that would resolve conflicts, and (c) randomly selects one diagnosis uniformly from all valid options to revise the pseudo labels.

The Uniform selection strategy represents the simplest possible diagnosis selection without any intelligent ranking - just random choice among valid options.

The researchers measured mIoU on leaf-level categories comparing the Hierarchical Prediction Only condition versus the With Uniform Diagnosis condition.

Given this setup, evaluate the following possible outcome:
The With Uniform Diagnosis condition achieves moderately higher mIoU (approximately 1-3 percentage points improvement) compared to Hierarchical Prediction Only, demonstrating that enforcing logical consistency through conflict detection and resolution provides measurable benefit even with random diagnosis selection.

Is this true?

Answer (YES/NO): YES